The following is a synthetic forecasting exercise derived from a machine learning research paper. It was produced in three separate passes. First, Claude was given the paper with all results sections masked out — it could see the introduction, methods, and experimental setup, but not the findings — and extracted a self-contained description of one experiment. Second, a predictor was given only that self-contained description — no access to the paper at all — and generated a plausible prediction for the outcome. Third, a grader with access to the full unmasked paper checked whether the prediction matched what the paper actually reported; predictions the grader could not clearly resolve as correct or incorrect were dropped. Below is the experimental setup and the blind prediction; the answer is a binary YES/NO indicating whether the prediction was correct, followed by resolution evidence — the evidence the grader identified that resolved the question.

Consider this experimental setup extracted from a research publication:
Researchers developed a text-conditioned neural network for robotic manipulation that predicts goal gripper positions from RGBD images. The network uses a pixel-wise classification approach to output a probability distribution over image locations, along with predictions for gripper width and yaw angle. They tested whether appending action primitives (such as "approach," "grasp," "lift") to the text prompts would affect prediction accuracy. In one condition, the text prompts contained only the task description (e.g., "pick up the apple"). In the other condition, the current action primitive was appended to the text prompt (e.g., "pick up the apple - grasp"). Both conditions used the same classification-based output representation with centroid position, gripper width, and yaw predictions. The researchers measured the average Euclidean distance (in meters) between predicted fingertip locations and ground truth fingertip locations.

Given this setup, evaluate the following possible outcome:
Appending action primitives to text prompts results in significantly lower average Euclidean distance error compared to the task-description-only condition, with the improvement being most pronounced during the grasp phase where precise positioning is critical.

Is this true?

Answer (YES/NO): NO